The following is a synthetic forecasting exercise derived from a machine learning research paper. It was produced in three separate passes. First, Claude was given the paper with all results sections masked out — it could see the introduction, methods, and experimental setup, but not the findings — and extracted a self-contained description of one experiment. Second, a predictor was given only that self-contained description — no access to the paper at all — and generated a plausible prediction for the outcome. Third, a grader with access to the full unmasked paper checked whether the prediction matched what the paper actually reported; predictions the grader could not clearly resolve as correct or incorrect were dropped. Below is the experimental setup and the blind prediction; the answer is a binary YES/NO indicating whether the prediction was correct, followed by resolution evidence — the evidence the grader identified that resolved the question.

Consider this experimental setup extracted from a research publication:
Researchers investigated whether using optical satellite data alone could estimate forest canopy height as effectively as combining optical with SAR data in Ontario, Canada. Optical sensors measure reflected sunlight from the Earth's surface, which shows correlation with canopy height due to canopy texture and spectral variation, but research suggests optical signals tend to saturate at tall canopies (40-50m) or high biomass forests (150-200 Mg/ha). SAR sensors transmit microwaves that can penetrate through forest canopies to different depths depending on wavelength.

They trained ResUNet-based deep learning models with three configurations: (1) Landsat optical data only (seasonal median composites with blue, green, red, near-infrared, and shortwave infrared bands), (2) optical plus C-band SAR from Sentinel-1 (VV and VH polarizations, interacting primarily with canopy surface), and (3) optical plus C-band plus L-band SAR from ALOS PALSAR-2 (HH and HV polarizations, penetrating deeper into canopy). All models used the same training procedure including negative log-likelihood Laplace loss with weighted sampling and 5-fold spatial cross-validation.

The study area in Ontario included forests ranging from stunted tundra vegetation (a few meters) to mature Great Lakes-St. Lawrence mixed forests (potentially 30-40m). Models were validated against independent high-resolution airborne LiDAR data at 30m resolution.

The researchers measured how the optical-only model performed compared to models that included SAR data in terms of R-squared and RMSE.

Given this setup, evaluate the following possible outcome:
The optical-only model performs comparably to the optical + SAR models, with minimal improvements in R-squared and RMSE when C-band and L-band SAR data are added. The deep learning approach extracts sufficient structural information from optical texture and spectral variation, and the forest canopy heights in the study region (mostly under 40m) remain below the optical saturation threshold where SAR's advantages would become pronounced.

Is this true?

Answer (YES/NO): NO